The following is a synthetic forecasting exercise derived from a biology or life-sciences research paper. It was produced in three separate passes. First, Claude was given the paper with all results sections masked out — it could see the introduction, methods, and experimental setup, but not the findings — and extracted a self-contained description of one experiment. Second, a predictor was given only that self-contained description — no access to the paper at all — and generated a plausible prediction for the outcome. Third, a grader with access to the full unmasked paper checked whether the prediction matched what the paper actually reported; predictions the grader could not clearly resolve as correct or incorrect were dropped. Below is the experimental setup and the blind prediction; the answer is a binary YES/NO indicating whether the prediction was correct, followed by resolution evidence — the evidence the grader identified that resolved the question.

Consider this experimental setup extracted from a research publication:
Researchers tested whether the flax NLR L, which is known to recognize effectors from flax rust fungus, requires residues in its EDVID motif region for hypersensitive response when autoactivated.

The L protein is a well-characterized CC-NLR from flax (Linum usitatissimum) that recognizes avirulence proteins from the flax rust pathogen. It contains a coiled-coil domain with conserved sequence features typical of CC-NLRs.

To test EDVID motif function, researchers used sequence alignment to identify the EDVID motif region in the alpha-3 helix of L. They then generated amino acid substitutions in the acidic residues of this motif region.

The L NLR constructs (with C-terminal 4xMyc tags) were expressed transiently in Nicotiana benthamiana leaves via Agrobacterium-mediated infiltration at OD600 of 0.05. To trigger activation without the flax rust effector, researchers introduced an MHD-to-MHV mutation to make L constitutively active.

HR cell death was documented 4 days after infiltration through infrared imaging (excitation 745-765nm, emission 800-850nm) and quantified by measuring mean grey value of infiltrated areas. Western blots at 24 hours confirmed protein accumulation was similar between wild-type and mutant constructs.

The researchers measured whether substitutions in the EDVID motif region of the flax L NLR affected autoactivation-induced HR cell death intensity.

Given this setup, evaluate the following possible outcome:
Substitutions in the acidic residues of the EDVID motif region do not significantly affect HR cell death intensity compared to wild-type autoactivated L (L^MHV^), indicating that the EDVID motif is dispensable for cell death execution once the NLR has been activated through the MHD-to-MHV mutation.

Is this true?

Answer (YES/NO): YES